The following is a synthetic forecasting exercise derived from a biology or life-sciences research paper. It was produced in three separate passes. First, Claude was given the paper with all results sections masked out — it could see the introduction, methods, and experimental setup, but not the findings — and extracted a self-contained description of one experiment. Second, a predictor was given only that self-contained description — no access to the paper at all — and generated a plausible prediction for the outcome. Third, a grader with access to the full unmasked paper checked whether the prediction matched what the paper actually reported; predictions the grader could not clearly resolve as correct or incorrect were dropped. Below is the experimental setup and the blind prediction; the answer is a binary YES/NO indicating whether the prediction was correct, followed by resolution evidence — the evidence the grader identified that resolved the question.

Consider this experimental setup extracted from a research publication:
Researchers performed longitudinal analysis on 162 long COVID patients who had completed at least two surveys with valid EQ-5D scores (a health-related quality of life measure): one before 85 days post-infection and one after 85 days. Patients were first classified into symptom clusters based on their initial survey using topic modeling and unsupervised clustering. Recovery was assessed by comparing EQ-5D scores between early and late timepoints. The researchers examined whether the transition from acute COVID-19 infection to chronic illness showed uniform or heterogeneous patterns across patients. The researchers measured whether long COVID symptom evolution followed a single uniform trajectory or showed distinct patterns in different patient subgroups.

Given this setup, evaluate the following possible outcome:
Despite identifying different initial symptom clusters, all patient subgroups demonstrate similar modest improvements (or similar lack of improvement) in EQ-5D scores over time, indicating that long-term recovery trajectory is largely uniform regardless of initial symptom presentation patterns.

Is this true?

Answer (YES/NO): NO